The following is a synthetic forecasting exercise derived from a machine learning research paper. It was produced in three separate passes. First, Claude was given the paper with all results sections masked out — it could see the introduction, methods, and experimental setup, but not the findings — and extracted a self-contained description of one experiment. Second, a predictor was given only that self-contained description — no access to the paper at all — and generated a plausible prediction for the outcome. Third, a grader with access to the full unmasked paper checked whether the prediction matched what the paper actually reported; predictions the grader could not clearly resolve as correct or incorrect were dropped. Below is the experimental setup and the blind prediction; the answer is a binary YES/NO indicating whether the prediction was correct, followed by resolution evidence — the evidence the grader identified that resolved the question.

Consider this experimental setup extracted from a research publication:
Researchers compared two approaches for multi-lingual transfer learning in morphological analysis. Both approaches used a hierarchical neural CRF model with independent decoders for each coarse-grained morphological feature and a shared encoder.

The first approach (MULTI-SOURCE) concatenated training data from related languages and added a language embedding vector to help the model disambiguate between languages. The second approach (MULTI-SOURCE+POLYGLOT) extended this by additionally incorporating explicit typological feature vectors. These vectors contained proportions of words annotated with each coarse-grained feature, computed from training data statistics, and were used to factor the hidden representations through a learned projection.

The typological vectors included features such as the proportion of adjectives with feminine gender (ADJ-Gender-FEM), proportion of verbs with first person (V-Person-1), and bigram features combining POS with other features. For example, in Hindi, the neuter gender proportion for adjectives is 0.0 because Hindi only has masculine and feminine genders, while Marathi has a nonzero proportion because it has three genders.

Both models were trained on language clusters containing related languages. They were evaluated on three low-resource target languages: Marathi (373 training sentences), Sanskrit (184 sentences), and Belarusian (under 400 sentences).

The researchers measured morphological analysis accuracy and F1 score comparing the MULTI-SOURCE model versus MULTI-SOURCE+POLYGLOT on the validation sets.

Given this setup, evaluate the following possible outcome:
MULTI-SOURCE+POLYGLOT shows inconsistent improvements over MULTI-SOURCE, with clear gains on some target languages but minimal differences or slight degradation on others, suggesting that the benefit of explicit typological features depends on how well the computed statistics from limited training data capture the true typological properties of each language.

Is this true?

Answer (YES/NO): NO